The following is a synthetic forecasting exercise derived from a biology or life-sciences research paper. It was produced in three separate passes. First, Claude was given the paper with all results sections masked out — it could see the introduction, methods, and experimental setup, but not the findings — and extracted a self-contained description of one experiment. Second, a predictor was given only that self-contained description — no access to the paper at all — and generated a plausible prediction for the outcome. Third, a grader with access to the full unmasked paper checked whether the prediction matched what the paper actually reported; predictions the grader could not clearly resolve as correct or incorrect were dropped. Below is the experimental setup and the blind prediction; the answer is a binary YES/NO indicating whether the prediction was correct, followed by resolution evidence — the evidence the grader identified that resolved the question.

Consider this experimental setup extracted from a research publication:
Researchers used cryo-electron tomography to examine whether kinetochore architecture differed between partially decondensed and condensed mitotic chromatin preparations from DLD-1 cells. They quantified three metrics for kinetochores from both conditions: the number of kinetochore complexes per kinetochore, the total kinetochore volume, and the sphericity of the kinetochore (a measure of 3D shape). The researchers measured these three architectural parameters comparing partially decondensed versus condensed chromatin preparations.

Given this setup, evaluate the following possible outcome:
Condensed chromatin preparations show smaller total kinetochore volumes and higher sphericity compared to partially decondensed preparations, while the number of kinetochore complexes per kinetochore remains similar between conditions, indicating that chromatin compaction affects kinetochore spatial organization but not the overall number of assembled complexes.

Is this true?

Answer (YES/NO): NO